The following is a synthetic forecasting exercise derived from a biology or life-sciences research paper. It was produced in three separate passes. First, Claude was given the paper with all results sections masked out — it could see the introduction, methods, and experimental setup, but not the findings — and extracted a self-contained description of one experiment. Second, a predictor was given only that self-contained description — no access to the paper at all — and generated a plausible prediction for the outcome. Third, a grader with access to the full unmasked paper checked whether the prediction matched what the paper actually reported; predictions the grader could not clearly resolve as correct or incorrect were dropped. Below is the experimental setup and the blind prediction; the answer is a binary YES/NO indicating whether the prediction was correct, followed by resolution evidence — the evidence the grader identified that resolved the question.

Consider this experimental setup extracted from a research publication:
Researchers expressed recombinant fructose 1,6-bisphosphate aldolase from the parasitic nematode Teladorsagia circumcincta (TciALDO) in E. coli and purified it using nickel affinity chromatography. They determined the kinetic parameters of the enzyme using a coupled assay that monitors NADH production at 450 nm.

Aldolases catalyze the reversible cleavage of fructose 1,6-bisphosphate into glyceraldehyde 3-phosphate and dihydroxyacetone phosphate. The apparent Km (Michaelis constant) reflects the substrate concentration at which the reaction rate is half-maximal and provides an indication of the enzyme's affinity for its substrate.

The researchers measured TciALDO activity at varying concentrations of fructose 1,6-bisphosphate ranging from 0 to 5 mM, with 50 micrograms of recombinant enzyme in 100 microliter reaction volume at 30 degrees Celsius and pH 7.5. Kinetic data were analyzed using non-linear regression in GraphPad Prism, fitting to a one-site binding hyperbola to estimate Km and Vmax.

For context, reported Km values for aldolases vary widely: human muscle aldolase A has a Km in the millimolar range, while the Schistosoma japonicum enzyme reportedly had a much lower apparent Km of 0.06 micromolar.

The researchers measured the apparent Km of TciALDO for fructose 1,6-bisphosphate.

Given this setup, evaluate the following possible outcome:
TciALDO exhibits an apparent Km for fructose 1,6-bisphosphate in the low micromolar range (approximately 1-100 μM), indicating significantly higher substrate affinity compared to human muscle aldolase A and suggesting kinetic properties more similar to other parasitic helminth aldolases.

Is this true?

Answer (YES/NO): NO